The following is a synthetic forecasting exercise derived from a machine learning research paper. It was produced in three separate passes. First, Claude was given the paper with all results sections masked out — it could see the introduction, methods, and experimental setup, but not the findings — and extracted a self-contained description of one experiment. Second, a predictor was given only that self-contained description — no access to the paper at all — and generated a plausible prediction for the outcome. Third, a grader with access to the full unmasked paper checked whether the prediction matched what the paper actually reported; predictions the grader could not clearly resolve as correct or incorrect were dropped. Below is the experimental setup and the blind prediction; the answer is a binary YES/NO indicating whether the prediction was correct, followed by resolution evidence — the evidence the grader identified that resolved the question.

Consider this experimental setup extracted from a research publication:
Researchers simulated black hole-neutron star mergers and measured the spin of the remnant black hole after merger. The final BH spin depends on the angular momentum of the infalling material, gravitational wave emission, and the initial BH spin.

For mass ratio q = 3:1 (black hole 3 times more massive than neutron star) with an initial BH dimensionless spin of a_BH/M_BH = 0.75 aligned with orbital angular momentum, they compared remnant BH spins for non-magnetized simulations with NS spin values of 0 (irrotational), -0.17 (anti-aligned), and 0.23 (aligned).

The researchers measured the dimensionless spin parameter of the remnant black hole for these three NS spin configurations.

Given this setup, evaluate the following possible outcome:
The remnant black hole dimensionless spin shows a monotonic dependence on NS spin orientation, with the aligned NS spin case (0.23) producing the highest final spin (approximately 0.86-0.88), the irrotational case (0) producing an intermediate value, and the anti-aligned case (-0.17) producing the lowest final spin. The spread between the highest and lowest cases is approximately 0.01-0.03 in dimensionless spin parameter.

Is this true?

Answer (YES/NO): NO